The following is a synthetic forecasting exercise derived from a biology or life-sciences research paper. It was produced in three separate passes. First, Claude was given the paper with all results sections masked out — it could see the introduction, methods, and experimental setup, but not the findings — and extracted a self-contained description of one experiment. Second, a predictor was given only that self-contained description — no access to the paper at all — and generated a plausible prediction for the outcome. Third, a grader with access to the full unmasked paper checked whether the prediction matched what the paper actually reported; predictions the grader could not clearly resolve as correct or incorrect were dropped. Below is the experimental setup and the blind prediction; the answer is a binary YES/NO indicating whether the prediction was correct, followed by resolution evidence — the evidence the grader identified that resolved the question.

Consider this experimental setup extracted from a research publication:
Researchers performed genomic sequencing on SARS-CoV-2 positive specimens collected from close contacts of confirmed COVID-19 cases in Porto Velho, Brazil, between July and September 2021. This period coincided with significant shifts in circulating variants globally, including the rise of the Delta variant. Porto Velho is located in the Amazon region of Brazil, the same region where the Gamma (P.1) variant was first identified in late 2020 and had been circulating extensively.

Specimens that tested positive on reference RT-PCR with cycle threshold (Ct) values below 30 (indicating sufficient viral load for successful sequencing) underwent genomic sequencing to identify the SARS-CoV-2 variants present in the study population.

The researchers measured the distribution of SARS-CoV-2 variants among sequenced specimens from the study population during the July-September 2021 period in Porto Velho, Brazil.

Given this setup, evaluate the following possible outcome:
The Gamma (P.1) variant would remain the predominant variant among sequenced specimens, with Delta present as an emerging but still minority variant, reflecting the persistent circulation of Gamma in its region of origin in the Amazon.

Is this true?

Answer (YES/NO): YES